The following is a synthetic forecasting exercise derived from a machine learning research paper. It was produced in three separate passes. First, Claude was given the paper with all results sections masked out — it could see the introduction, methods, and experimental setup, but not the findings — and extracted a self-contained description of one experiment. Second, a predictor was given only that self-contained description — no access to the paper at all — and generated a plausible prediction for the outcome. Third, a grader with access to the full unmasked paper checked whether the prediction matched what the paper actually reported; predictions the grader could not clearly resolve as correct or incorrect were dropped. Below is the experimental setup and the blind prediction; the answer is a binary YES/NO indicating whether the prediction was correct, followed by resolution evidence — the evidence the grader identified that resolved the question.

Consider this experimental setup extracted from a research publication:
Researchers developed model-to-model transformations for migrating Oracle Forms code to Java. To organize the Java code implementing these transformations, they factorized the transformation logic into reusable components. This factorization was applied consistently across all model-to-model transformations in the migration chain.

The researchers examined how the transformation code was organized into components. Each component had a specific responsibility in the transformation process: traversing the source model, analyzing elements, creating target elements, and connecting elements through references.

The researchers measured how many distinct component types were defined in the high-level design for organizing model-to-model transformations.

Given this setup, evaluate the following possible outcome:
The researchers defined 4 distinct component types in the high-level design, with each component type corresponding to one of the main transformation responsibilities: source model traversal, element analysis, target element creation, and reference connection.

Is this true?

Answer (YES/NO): YES